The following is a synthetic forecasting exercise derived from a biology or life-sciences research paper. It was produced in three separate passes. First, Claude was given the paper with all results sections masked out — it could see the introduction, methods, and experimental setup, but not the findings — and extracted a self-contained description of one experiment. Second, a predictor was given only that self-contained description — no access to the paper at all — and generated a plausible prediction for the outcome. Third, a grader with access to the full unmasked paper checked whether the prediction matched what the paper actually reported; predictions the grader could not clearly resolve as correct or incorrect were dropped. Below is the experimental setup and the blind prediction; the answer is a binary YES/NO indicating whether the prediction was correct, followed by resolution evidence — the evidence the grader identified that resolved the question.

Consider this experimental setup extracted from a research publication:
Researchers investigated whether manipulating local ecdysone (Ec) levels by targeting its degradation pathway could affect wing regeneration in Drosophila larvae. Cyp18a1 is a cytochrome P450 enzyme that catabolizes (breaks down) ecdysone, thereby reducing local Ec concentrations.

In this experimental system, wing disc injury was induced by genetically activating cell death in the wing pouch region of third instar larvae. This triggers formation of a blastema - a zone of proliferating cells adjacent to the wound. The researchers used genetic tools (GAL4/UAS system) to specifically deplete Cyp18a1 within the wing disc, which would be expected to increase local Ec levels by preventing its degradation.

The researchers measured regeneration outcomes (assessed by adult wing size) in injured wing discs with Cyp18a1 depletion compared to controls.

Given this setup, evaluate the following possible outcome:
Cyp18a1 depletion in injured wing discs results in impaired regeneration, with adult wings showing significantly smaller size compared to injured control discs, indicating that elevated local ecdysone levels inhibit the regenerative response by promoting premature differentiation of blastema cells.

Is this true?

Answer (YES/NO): NO